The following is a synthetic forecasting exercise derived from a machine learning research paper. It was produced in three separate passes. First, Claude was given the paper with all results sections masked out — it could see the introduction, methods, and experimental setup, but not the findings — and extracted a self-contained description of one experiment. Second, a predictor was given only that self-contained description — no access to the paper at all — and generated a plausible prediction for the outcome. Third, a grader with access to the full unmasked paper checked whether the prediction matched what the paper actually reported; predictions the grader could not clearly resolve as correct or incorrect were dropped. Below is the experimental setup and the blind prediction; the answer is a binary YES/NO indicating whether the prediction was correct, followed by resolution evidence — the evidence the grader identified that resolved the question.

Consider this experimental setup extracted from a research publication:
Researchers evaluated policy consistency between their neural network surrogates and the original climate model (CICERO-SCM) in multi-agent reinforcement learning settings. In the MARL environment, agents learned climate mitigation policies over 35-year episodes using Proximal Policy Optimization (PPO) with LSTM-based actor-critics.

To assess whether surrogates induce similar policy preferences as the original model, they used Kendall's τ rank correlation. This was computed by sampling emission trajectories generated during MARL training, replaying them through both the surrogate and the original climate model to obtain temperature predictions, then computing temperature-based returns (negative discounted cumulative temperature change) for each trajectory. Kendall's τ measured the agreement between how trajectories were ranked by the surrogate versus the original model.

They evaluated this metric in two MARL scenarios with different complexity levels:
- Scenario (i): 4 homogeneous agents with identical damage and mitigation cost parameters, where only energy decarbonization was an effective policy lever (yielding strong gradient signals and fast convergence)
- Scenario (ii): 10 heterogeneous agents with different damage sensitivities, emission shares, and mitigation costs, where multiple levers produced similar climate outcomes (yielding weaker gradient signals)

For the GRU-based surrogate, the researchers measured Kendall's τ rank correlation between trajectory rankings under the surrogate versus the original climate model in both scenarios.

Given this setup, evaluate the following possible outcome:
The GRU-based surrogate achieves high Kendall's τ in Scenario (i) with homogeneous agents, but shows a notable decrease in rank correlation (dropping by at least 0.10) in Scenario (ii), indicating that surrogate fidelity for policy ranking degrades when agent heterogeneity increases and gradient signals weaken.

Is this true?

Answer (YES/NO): NO